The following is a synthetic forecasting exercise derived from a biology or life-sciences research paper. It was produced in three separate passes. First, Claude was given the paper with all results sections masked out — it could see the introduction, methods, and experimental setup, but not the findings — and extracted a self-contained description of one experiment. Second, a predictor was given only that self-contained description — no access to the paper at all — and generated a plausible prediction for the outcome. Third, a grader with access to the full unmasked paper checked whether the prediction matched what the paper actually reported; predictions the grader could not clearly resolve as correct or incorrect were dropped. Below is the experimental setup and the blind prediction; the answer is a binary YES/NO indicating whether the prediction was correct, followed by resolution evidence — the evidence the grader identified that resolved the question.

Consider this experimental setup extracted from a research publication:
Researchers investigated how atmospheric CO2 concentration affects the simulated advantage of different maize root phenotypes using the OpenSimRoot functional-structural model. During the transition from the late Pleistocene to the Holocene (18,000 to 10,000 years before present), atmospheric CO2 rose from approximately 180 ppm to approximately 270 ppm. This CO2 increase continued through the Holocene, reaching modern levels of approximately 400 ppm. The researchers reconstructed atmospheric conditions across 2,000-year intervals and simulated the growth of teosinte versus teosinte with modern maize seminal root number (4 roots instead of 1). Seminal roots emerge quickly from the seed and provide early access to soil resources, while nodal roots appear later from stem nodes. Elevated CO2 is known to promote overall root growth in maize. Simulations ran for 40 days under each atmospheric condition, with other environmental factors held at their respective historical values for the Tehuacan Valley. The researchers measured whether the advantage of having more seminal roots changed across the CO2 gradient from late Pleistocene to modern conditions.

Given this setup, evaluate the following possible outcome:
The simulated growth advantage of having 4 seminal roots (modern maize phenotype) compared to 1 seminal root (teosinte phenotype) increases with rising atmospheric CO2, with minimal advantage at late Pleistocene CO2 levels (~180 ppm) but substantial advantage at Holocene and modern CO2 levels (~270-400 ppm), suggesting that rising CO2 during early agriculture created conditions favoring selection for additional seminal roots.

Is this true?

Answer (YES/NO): NO